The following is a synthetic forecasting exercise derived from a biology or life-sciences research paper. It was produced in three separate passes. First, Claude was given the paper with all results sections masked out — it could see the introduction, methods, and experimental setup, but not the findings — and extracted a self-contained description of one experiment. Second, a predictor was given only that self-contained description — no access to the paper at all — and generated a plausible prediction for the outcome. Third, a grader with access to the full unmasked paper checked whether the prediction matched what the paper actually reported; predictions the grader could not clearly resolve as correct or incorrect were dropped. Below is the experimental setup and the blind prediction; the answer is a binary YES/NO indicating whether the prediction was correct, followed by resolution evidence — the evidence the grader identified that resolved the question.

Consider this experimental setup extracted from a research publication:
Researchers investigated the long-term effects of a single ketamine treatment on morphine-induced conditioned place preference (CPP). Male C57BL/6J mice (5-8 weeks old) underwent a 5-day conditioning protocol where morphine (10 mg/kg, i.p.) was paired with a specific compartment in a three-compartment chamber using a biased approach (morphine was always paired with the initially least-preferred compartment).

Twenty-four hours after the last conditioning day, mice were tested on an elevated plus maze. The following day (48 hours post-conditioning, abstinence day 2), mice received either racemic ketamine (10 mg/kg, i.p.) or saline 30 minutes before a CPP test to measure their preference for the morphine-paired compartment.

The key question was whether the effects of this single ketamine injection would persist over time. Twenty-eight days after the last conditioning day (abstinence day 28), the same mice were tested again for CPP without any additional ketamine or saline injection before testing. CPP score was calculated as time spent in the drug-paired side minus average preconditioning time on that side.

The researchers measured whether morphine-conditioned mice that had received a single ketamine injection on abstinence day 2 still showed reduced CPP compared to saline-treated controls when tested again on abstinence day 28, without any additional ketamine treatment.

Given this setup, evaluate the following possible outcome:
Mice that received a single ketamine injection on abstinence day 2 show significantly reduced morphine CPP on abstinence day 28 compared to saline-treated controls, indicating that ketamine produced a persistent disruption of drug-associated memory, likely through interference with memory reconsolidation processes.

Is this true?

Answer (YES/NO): YES